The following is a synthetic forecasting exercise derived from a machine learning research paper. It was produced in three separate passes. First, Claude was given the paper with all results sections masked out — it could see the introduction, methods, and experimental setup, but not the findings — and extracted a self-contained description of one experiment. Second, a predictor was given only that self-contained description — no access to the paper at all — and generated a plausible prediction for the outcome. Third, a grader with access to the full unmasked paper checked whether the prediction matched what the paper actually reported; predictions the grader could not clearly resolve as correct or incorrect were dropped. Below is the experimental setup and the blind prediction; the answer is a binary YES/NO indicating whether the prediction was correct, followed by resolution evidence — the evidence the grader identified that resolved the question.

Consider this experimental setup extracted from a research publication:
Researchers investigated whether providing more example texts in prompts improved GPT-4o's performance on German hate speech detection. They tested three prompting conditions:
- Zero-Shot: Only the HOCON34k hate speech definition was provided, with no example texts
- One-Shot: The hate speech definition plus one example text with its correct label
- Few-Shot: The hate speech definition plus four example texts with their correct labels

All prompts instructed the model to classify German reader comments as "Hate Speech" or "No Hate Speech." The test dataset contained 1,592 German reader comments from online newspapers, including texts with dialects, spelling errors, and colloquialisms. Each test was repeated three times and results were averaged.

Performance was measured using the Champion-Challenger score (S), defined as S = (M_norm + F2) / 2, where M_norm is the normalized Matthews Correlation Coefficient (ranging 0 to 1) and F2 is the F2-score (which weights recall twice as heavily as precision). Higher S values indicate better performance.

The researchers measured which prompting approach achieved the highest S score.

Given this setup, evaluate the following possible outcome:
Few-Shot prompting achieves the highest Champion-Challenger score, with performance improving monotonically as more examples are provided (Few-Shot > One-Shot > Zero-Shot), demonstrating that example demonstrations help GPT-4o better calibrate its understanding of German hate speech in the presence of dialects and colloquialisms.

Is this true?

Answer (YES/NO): NO